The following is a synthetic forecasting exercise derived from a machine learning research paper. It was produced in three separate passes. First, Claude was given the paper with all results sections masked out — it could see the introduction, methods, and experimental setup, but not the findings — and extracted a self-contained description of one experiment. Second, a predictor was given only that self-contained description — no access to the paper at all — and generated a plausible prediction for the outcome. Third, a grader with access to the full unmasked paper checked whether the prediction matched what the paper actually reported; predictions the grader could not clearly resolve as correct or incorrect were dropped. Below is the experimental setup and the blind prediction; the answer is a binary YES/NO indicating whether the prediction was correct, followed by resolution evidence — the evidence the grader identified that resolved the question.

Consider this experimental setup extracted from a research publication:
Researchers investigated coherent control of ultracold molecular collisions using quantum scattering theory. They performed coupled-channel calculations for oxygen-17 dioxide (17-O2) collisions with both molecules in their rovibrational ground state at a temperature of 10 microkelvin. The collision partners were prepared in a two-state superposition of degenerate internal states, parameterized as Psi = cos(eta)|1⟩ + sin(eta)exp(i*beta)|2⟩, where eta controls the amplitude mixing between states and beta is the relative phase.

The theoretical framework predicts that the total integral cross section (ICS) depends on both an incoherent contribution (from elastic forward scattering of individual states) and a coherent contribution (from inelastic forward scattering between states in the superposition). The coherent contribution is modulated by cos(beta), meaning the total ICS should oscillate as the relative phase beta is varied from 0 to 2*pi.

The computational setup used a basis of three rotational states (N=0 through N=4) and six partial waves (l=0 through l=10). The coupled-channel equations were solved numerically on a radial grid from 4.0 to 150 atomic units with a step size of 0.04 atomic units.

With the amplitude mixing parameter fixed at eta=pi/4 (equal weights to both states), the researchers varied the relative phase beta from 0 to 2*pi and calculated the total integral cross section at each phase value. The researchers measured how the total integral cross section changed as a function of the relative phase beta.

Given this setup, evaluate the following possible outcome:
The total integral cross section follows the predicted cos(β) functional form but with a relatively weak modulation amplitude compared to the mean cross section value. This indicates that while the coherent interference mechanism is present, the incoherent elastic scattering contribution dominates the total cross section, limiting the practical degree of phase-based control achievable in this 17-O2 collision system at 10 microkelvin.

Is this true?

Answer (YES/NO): NO